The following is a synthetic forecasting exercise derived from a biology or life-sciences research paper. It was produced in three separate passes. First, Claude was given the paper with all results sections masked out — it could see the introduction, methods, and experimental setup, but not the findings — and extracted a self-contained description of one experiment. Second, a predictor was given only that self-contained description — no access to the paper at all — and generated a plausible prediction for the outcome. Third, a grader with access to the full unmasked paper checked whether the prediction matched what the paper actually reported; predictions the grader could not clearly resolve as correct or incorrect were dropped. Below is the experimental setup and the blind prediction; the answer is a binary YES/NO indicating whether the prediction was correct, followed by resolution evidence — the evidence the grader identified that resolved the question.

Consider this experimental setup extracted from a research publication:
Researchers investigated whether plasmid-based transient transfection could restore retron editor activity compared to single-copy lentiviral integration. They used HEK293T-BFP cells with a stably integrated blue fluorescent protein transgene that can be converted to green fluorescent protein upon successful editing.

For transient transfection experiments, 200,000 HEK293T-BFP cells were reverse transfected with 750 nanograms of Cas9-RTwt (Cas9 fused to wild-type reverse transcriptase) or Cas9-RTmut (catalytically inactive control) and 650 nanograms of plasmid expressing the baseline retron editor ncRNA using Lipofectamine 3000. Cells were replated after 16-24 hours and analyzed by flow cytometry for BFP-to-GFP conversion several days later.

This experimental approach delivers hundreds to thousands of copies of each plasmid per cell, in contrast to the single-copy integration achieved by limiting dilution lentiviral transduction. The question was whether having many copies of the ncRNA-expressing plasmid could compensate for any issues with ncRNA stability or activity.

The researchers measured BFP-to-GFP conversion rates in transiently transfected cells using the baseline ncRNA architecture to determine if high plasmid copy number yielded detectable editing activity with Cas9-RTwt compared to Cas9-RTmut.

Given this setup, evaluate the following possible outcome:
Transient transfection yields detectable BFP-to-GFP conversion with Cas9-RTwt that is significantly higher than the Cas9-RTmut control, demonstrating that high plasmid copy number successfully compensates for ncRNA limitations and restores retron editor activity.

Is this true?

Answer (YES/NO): NO